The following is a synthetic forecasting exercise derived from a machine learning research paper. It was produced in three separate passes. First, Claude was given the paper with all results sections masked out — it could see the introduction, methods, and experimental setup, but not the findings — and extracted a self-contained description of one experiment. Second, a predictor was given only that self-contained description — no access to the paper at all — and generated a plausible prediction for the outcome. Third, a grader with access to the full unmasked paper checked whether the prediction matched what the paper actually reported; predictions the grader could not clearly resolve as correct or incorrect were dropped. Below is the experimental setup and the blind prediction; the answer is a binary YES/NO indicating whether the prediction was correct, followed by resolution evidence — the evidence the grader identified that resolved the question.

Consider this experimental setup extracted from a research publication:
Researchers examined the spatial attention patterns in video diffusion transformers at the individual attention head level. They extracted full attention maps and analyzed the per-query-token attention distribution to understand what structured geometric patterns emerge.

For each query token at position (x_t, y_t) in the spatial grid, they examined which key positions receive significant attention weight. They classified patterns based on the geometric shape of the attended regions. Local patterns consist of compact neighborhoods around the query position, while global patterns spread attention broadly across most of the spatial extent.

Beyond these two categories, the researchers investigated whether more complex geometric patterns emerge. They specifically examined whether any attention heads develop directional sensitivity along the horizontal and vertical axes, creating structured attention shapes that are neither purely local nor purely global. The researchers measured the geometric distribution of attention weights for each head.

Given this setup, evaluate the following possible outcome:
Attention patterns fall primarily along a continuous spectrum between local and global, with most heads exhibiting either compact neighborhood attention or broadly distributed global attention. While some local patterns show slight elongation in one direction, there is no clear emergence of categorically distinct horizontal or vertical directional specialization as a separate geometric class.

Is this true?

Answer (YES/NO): NO